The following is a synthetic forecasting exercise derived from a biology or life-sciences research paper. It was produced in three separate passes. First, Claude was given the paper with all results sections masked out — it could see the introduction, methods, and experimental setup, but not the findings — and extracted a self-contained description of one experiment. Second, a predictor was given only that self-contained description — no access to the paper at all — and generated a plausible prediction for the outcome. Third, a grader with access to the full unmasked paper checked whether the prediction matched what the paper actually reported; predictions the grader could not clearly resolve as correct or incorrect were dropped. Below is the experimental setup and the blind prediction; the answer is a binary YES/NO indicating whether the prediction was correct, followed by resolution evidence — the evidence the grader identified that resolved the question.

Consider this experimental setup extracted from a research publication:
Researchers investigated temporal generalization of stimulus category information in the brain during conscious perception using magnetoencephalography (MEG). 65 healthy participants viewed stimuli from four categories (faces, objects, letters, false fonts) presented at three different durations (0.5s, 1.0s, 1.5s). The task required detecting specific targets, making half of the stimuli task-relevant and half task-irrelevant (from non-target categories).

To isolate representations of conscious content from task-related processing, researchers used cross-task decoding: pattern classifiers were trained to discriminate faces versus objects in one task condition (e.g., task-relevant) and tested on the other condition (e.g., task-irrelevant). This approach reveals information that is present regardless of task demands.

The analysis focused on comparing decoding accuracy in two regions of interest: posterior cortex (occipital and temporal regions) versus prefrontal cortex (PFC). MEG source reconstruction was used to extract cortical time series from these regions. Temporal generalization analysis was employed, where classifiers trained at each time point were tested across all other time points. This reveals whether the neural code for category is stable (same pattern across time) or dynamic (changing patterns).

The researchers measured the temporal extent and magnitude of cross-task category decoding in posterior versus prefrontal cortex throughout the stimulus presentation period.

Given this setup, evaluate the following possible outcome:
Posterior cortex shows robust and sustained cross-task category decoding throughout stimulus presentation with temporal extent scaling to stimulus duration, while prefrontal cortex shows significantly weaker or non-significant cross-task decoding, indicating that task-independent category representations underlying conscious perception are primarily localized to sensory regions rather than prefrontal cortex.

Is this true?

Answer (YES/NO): NO